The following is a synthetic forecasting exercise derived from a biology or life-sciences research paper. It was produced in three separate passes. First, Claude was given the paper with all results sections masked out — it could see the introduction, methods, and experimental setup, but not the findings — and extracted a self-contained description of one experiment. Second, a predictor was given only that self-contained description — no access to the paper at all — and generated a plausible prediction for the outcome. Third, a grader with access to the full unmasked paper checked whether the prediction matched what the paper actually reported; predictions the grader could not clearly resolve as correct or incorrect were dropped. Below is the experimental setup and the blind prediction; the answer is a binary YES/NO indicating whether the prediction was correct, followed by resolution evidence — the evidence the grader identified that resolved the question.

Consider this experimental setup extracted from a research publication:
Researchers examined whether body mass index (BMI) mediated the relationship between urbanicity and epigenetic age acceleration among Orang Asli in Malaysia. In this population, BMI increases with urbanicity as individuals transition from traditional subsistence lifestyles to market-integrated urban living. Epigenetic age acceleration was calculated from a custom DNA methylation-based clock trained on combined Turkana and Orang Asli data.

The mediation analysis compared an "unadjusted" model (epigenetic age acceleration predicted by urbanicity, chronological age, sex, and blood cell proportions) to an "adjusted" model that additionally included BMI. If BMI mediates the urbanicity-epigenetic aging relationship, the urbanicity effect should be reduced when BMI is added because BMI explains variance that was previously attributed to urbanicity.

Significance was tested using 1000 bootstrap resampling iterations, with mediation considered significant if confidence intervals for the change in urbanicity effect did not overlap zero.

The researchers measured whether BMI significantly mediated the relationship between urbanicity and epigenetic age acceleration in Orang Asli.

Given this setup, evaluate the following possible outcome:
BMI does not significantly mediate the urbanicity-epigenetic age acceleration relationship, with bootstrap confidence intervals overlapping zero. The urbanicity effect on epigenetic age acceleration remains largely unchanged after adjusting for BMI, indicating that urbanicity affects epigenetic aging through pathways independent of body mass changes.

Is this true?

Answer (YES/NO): NO